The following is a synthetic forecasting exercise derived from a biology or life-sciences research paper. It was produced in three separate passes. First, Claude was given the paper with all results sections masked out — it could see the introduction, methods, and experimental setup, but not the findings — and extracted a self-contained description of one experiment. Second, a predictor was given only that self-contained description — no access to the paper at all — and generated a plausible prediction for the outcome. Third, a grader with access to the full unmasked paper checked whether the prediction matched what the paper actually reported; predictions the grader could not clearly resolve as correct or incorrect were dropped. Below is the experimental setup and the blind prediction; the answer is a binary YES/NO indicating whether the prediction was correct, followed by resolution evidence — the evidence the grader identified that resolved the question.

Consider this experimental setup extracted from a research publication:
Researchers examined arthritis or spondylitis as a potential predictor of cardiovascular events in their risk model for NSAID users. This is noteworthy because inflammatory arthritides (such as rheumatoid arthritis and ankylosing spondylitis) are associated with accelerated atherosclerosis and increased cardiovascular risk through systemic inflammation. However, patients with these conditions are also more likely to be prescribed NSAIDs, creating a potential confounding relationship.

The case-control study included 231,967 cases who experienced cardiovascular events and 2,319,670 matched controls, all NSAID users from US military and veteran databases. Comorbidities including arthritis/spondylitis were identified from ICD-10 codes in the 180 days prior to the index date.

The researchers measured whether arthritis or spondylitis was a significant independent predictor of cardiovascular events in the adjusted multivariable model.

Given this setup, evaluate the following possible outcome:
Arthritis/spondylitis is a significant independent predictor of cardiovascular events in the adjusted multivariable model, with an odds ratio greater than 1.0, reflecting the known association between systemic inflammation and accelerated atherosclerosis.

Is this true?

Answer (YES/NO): NO